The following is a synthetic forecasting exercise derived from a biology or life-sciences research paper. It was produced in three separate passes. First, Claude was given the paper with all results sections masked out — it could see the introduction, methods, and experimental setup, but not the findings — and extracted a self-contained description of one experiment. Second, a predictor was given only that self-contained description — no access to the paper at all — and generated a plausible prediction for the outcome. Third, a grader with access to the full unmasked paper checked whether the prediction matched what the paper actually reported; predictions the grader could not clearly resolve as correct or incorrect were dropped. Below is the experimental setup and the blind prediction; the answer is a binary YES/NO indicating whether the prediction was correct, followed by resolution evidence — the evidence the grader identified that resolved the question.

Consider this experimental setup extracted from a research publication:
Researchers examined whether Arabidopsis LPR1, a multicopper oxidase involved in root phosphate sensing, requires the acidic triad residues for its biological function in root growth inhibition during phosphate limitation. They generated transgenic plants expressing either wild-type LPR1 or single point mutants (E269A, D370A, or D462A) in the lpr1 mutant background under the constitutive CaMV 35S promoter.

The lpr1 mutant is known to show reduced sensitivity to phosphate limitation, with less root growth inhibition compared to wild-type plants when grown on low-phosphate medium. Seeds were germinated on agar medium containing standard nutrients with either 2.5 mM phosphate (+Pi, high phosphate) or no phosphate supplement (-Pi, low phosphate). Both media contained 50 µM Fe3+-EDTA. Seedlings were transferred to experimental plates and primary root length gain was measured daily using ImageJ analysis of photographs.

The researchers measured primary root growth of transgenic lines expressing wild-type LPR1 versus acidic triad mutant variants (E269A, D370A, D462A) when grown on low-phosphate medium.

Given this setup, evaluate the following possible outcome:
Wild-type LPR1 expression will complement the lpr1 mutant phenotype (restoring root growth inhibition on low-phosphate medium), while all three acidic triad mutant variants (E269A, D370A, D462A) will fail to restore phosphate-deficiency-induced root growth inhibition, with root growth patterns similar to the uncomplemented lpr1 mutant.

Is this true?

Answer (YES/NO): NO